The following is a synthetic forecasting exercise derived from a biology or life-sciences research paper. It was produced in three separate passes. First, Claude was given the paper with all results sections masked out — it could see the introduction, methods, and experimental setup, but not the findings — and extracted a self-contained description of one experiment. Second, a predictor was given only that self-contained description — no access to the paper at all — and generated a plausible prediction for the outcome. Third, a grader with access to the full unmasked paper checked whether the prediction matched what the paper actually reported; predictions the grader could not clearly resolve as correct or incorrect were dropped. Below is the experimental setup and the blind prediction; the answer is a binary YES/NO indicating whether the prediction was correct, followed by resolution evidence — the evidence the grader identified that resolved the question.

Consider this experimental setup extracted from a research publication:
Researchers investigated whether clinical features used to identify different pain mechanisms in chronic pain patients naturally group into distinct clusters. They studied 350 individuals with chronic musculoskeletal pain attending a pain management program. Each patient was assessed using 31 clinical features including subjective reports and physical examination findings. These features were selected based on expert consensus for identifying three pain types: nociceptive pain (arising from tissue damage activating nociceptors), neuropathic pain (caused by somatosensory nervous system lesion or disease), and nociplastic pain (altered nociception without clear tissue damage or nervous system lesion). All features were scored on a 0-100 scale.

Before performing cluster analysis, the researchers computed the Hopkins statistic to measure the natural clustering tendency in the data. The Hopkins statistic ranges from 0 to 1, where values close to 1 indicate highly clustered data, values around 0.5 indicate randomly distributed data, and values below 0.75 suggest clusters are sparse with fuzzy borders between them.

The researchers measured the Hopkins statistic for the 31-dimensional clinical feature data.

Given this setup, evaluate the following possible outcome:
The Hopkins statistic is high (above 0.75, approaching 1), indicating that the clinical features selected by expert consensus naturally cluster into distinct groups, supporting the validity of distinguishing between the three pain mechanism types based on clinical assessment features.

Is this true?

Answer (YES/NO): NO